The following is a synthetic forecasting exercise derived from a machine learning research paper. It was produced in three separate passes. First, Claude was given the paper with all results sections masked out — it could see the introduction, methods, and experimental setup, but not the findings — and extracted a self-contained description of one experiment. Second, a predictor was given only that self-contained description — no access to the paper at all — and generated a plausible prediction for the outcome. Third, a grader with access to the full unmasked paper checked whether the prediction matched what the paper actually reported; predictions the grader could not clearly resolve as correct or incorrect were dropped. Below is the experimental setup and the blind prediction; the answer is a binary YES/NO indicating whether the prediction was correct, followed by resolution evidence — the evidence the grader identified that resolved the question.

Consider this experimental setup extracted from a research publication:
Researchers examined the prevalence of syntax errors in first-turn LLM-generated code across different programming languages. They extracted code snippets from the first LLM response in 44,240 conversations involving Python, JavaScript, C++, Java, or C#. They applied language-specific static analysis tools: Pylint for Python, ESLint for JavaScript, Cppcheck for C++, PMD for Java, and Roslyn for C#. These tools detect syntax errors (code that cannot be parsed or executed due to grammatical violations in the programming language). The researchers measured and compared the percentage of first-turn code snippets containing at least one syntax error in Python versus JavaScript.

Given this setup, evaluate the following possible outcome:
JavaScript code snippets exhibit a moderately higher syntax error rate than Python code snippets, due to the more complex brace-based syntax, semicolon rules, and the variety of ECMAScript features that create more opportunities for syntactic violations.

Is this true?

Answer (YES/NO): YES